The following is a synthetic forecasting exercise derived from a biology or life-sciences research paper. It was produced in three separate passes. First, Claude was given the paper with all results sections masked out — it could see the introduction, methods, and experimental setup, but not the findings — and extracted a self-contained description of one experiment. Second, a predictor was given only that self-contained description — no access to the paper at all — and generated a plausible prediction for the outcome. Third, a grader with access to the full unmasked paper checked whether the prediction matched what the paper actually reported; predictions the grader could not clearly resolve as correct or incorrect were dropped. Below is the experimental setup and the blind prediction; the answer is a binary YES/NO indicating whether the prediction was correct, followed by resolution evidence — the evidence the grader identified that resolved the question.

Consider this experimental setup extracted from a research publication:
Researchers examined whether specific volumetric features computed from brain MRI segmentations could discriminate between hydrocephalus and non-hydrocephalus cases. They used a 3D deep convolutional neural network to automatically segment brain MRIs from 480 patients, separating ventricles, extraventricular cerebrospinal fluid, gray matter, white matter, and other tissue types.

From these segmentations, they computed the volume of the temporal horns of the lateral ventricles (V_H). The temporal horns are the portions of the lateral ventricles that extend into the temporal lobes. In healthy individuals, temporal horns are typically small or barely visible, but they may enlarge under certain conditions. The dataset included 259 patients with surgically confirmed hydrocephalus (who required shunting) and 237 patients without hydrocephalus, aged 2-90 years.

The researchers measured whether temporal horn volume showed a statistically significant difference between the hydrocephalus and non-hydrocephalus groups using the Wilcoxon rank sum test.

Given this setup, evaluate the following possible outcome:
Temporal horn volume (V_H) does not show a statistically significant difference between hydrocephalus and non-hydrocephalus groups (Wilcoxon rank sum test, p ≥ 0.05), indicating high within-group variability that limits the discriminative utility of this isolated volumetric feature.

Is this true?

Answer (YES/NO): NO